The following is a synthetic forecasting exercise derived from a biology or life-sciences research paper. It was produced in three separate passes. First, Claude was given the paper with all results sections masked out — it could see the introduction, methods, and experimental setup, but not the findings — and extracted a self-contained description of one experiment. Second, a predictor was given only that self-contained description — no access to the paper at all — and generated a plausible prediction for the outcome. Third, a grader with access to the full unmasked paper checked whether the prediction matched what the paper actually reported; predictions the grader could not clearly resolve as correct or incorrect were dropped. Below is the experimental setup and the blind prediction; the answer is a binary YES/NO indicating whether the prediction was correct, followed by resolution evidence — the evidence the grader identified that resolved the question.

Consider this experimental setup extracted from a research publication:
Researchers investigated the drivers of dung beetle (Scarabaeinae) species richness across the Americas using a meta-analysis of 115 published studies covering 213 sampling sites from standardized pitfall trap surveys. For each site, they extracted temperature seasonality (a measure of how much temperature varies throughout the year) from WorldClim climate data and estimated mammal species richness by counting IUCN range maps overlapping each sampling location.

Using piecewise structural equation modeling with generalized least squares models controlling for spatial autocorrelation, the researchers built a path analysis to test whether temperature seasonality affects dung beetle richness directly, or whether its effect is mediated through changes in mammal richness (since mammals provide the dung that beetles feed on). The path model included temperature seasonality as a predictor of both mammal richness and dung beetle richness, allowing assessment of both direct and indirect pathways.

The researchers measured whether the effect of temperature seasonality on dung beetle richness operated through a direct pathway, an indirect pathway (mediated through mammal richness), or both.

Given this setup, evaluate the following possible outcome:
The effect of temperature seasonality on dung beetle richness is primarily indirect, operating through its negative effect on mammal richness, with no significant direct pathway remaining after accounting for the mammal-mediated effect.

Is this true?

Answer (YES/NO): NO